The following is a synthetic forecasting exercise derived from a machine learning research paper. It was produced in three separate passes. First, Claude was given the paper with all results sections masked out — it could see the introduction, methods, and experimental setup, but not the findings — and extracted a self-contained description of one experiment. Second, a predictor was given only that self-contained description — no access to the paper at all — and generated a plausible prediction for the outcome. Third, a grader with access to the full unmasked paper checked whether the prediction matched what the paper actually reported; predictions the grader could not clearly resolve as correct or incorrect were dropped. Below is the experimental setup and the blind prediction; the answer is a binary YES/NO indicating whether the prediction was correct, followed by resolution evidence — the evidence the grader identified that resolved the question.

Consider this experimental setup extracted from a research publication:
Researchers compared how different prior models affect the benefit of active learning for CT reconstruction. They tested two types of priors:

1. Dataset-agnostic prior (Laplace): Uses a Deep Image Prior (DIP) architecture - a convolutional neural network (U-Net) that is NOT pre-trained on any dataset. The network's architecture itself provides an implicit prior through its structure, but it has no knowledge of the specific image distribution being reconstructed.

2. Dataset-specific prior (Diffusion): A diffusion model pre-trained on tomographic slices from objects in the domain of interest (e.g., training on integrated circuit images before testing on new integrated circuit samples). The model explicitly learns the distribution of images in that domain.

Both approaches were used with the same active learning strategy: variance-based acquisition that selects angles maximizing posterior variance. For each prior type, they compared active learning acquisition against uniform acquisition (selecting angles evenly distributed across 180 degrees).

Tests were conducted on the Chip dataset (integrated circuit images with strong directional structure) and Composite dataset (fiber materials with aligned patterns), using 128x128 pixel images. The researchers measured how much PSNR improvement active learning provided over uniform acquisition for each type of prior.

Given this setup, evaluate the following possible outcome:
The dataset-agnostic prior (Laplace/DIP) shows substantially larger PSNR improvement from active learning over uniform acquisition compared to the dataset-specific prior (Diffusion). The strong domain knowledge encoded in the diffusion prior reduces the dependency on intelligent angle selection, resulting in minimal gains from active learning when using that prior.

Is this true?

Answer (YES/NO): NO